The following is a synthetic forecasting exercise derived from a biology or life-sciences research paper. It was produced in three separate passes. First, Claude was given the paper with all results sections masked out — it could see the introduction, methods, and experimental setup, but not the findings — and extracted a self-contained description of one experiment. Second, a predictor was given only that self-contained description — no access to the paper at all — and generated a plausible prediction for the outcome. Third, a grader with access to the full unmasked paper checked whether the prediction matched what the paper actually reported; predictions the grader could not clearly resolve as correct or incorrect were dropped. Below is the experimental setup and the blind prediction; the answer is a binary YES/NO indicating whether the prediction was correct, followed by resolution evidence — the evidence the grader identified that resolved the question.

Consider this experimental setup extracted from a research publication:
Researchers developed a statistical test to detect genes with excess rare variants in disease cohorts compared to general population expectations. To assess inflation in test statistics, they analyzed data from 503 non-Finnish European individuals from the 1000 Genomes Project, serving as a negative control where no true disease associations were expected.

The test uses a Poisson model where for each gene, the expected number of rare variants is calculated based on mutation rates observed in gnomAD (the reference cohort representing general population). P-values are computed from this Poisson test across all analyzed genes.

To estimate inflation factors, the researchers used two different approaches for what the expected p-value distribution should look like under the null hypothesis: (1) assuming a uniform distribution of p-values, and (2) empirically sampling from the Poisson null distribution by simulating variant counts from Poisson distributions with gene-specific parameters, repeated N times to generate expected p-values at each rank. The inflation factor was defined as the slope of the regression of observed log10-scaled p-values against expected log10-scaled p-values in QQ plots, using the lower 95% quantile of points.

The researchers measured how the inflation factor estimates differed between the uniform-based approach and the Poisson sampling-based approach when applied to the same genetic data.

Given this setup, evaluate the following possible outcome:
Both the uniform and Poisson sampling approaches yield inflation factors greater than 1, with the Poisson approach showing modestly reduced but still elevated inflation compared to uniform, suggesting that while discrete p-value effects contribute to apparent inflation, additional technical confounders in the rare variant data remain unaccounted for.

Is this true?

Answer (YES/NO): YES